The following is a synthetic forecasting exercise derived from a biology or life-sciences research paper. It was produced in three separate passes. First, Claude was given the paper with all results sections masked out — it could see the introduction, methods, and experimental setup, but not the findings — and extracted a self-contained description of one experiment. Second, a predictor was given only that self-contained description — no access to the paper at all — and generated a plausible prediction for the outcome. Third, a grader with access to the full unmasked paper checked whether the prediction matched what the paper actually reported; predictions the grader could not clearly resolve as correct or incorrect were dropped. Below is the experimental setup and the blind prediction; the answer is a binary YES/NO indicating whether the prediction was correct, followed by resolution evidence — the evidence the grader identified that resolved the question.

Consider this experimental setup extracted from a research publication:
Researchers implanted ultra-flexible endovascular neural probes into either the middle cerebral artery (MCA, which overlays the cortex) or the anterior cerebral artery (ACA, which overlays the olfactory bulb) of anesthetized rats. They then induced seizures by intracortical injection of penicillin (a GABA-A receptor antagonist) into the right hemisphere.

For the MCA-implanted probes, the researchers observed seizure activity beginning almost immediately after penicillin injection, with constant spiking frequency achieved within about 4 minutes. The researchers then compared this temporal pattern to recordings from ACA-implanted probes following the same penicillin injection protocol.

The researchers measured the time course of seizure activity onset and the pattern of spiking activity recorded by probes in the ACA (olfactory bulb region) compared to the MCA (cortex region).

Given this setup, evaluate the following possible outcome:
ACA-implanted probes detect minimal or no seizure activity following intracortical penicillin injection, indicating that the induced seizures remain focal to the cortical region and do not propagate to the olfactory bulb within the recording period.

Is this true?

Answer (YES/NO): NO